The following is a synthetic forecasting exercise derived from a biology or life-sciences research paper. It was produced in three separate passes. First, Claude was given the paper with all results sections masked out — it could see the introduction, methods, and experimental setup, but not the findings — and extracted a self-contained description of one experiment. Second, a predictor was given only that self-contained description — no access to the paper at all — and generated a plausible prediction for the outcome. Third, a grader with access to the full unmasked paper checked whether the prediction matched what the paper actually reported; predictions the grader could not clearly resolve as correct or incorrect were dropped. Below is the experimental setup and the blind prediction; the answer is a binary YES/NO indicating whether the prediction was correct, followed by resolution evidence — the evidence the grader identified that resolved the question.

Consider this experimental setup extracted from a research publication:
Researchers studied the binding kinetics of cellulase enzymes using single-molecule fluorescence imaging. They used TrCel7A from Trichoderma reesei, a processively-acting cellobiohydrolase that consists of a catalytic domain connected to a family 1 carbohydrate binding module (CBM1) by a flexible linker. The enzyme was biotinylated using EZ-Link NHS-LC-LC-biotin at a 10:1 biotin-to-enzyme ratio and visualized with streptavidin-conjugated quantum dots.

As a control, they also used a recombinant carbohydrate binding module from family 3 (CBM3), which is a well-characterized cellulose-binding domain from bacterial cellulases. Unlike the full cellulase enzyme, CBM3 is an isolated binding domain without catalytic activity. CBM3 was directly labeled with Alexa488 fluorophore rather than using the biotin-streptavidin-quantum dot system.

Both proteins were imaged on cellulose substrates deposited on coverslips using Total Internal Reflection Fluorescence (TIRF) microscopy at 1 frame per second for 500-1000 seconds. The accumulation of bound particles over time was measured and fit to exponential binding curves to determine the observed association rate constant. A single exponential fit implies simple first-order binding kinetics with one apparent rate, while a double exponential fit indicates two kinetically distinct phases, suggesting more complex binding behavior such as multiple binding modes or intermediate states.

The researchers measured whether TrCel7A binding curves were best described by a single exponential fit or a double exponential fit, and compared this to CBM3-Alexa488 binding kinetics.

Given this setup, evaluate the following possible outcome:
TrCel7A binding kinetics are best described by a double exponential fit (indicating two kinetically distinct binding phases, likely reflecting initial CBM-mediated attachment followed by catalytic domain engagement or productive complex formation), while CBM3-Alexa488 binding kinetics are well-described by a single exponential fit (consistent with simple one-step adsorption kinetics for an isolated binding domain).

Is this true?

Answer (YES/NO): YES